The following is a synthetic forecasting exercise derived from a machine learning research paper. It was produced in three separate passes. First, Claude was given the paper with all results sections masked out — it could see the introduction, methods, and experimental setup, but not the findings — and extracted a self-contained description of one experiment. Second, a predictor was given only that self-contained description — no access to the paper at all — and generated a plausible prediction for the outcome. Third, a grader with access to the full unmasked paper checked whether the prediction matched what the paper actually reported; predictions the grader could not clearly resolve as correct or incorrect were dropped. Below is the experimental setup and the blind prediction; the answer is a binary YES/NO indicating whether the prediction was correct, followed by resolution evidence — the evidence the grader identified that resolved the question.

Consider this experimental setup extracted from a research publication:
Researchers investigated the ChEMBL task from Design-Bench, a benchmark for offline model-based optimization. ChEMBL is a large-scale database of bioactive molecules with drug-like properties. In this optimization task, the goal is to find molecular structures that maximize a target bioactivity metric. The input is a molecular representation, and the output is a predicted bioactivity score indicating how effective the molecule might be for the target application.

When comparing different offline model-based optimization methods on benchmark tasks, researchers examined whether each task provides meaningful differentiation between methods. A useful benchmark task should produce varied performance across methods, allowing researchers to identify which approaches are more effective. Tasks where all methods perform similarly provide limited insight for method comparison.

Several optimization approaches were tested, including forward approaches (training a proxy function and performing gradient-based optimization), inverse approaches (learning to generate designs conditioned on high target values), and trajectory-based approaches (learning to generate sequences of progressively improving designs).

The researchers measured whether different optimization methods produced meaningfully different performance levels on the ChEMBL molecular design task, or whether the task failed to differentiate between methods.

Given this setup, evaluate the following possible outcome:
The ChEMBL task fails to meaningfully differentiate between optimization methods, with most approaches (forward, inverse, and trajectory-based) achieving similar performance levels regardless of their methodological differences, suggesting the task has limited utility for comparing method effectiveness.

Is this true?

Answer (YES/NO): YES